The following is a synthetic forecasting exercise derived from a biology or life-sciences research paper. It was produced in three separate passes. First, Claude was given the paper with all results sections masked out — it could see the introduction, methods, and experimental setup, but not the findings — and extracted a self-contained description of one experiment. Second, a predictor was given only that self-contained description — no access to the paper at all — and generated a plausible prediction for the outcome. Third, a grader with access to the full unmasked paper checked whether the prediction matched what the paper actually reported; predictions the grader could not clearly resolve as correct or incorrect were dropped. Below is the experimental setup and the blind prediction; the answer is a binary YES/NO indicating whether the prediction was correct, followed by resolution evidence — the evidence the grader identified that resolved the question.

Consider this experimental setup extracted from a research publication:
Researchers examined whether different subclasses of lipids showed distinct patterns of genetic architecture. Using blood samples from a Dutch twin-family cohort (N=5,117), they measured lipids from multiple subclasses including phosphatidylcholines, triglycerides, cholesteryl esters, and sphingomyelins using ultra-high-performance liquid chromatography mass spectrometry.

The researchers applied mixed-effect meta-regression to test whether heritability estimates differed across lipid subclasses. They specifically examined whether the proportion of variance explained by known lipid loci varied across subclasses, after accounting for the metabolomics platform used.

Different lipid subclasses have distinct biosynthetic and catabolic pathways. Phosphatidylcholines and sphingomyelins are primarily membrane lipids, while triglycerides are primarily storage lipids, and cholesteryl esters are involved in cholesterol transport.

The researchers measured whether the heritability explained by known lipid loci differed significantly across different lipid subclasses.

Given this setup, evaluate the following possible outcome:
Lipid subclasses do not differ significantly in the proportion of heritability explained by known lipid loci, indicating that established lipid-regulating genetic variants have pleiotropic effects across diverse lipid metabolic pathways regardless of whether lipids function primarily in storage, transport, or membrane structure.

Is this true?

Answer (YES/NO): NO